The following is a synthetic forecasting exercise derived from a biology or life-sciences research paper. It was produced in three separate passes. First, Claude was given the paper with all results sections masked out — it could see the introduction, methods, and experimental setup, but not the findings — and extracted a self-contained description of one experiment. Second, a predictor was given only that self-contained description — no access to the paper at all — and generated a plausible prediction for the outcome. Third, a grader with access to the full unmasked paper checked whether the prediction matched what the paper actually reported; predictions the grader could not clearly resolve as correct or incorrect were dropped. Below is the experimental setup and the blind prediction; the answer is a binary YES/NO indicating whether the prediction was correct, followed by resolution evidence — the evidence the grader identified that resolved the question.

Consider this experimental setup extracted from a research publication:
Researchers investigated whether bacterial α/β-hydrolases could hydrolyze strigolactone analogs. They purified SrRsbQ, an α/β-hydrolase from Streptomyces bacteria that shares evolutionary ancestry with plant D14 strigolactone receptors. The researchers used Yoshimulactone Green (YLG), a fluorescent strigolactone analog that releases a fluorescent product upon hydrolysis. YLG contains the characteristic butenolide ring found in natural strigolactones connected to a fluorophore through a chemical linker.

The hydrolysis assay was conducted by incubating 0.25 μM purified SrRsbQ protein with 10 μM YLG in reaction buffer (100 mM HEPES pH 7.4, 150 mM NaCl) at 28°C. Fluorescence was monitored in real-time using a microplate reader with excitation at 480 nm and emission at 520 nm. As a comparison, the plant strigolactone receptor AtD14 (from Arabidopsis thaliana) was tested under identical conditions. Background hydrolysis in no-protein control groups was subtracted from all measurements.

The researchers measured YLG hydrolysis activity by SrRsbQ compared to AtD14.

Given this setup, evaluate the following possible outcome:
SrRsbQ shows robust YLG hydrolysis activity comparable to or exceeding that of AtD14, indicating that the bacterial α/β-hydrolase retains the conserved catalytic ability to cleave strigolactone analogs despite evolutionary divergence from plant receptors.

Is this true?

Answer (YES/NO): YES